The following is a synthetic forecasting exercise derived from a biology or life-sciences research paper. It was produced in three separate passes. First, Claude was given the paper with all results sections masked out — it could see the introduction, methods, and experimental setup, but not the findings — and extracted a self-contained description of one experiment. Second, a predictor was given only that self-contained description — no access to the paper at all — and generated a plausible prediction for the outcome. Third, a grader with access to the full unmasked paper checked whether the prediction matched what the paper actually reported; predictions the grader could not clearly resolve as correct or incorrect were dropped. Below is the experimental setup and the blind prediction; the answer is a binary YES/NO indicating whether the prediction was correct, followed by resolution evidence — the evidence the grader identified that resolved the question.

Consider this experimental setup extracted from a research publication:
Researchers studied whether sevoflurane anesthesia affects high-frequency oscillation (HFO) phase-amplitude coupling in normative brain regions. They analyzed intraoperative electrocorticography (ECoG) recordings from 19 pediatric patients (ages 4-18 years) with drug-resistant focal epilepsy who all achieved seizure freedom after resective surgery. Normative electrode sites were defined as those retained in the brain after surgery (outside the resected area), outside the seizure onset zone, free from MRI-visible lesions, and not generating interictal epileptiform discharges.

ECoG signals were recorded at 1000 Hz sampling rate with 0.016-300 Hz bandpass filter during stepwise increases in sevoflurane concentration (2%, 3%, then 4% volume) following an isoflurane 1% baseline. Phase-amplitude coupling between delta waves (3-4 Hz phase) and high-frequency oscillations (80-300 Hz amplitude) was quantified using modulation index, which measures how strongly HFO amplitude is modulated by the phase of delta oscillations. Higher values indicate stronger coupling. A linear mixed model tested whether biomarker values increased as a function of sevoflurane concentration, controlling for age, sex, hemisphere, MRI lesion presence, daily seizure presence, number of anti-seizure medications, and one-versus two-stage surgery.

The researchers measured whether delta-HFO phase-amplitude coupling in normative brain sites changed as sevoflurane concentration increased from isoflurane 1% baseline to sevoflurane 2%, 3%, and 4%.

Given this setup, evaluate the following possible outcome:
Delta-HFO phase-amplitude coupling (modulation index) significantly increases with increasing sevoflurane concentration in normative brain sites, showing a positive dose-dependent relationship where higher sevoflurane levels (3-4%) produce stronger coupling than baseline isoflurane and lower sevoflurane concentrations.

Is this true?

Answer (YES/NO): YES